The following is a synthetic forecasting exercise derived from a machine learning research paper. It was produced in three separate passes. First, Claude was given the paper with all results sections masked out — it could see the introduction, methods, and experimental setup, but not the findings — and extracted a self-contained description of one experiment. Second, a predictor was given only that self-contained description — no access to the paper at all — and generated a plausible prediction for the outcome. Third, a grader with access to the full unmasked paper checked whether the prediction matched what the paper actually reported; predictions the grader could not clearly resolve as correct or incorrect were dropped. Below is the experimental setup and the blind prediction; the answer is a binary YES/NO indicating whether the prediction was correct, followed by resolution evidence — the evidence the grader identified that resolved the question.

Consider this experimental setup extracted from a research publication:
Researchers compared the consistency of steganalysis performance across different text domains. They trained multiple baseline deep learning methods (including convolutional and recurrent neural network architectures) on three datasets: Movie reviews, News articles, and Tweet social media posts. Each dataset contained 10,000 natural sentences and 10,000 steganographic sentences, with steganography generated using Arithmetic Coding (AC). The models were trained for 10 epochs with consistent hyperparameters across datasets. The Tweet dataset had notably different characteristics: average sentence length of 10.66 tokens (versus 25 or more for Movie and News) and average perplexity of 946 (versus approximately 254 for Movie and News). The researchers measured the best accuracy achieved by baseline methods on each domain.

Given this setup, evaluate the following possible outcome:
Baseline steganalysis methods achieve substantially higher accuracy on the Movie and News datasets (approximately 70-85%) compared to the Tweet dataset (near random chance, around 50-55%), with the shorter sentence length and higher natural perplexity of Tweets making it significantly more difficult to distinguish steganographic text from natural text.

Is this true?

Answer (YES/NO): NO